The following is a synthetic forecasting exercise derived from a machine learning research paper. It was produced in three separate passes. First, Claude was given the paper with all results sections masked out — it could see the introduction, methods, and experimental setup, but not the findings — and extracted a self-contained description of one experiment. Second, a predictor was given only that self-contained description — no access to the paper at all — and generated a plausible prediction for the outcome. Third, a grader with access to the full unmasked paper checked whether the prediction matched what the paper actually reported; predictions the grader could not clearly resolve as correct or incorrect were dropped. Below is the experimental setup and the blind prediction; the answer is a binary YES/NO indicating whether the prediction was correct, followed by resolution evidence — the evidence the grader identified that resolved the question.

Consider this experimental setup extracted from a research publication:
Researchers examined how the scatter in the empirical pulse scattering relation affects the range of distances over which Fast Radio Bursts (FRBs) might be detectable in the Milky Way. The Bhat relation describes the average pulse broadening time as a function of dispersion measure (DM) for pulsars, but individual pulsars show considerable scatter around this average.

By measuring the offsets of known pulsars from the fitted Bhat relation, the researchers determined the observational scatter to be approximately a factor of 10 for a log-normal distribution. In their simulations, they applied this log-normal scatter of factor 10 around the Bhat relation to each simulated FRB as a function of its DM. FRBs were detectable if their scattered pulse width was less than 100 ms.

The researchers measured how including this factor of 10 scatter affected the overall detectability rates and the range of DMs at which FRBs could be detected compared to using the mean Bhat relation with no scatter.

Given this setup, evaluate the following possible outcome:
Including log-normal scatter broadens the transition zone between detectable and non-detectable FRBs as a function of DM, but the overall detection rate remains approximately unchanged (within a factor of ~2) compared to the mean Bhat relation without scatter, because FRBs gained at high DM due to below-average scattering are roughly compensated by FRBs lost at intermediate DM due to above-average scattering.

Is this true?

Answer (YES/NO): YES